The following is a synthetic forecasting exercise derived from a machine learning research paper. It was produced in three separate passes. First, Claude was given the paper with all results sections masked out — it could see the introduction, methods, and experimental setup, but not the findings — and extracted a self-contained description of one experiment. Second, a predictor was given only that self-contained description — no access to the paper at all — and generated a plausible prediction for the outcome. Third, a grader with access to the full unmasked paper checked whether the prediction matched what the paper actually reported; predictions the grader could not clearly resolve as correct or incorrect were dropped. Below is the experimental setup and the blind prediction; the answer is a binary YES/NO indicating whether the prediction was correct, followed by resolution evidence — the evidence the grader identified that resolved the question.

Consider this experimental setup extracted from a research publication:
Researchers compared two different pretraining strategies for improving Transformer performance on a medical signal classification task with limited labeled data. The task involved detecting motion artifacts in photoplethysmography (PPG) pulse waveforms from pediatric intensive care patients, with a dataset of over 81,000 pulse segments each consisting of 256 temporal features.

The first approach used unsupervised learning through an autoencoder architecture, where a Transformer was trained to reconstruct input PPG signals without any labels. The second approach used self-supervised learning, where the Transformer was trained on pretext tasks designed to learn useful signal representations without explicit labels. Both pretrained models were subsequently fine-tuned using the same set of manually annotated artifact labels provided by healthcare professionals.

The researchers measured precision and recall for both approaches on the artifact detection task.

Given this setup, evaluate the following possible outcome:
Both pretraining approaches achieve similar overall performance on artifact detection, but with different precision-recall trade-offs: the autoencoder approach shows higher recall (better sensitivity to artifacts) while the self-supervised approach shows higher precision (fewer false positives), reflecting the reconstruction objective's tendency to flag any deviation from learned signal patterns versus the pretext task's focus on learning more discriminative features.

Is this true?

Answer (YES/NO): YES